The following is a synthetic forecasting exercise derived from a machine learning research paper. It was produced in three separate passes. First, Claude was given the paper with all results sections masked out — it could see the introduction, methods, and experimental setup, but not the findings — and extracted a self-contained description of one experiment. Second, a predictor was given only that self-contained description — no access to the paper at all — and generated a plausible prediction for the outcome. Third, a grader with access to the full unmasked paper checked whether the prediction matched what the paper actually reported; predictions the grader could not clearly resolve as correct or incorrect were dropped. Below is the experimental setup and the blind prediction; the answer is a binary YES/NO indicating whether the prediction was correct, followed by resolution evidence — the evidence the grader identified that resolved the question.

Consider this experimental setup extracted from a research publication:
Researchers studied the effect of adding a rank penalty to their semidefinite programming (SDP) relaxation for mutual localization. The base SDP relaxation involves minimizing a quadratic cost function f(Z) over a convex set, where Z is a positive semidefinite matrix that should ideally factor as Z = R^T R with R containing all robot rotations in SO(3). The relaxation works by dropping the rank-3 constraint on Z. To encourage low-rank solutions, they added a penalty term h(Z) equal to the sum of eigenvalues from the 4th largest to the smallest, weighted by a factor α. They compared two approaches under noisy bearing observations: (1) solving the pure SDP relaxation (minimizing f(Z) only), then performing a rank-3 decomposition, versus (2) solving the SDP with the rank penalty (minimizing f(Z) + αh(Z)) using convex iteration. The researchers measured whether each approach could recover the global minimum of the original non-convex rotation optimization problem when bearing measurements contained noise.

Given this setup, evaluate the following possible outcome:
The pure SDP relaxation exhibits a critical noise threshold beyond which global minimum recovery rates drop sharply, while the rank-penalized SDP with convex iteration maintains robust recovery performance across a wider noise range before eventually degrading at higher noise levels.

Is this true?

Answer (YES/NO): NO